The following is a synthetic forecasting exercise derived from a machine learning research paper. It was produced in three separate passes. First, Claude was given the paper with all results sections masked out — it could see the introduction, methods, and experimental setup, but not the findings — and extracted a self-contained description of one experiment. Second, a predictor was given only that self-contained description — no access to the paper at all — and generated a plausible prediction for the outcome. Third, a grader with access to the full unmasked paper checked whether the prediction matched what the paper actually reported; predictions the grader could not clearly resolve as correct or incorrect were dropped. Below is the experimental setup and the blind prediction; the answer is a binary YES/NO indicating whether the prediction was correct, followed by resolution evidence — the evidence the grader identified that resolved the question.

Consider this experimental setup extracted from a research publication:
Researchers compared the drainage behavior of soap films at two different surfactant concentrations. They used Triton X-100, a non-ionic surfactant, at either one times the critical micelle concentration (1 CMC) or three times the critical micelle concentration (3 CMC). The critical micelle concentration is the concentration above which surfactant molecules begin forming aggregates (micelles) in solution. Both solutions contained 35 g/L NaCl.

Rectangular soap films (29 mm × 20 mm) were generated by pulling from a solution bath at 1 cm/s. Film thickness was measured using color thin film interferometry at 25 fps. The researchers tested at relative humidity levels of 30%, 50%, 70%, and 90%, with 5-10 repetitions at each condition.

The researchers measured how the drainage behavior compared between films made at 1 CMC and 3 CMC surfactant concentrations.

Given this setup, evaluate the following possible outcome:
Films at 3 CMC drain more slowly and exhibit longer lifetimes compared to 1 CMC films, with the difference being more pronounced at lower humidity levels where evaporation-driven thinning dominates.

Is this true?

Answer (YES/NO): NO